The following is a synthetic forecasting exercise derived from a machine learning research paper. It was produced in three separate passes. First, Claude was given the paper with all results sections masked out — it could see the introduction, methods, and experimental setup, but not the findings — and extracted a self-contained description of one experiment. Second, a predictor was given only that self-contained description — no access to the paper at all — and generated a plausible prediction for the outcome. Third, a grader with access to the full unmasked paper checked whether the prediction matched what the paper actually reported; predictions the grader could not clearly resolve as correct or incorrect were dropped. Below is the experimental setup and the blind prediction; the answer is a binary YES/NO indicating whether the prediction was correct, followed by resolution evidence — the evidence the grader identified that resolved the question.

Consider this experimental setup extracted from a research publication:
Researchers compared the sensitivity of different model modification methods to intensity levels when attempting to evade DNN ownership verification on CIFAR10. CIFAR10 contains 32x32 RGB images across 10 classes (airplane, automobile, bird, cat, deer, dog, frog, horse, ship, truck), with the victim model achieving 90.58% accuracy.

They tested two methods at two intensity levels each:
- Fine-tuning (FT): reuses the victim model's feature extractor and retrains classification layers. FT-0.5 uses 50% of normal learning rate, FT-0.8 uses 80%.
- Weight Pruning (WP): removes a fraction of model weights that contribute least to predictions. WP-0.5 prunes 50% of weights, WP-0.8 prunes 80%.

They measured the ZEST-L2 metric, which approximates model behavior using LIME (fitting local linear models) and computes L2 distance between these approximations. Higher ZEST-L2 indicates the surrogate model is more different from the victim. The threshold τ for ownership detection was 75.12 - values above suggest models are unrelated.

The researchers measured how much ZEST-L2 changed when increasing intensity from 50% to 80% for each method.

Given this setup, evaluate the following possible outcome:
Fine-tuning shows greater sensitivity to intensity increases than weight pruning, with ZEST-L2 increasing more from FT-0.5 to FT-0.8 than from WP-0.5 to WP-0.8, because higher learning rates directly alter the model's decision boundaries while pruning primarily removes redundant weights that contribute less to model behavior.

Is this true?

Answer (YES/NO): NO